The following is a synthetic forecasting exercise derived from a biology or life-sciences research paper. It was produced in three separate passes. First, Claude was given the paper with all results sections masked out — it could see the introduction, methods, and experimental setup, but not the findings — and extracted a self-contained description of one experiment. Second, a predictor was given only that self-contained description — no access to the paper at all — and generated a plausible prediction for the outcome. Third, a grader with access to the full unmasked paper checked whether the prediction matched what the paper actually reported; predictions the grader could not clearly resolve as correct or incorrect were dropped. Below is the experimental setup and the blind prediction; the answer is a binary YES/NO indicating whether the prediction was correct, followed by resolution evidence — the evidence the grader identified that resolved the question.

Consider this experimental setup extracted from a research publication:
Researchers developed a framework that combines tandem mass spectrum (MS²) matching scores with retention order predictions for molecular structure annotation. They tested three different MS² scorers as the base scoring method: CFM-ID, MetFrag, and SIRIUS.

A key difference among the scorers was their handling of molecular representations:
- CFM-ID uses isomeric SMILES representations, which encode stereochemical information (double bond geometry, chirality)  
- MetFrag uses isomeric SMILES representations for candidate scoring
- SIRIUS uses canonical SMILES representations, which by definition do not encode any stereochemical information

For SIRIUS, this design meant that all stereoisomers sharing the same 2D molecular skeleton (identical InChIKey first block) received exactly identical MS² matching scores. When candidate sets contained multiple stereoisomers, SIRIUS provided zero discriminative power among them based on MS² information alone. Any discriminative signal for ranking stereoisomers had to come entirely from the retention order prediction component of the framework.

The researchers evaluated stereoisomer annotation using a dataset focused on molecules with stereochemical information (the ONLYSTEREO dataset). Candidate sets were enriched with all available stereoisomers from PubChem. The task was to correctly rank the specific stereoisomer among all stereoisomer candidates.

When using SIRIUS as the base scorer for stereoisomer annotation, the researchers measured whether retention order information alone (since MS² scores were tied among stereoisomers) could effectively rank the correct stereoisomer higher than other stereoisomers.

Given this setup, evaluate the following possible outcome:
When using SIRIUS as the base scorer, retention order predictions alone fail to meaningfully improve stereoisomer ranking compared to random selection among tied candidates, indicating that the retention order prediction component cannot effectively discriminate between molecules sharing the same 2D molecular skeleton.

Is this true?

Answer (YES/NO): NO